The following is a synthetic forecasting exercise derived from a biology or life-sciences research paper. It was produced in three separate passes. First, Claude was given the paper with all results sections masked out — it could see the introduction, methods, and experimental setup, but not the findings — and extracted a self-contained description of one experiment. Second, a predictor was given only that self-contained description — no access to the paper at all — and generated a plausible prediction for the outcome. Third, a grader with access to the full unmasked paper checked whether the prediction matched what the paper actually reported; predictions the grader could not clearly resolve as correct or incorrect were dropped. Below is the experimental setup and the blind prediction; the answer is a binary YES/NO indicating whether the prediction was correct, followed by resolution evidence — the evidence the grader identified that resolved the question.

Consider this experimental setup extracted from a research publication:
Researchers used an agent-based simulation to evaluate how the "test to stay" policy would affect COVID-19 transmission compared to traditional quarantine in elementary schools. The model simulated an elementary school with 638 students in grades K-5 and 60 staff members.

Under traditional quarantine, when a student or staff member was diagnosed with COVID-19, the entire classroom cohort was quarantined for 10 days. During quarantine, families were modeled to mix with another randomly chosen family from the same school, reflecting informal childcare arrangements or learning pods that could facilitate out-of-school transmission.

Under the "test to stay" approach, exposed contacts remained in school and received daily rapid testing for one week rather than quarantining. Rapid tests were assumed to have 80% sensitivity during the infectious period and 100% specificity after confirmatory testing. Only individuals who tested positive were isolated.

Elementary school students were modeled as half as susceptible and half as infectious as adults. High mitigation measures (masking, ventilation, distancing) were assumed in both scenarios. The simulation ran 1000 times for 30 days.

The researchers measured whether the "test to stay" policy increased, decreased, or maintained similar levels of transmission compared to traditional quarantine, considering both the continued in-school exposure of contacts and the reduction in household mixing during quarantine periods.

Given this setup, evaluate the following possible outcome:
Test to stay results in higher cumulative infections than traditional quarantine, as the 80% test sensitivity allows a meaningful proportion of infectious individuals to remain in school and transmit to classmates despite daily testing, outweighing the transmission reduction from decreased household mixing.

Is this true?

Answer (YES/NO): YES